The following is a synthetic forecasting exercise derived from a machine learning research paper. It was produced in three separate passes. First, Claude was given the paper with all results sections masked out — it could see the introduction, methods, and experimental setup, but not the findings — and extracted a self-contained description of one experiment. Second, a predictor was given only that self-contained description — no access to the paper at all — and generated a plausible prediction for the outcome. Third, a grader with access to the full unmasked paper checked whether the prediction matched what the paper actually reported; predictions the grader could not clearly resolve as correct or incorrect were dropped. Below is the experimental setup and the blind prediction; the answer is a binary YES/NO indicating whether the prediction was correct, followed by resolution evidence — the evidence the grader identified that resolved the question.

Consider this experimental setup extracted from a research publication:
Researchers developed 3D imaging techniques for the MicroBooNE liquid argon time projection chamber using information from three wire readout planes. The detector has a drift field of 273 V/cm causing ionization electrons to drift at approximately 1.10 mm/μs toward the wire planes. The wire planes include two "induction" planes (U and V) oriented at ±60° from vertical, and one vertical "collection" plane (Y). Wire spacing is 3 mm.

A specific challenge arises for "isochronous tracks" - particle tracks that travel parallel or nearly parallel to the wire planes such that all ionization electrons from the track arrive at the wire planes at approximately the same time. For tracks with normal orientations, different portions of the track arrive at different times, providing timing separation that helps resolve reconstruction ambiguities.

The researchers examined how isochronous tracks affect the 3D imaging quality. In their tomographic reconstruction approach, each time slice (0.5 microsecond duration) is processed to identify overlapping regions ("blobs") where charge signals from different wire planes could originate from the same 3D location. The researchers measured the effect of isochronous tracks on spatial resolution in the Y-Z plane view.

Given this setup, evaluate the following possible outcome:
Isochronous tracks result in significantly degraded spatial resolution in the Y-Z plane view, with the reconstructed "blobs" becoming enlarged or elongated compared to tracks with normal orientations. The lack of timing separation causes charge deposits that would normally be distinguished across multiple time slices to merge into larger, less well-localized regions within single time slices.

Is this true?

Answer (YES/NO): YES